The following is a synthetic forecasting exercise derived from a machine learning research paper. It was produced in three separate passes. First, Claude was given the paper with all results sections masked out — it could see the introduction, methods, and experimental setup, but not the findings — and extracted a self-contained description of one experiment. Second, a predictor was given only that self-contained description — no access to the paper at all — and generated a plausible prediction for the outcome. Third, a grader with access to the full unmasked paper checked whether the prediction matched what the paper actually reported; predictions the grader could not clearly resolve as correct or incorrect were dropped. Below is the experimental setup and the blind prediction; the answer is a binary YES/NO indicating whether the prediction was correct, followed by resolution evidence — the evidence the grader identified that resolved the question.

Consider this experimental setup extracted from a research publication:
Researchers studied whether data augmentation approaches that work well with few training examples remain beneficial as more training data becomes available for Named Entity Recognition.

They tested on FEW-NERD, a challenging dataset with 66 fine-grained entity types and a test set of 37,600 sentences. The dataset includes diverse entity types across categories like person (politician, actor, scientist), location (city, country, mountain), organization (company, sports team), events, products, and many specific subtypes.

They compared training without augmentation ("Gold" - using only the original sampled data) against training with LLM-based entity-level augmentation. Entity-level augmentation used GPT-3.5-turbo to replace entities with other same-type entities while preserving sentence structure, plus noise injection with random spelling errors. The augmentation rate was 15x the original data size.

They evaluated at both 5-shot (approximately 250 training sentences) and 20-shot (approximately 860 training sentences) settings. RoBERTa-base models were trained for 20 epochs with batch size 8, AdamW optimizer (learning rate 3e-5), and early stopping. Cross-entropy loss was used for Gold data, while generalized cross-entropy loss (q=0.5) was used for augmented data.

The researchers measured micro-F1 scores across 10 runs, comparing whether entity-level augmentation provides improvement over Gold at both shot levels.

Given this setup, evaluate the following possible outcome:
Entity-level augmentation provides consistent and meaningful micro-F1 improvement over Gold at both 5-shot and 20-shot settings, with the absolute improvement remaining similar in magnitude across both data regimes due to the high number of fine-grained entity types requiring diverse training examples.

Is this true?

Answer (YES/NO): NO